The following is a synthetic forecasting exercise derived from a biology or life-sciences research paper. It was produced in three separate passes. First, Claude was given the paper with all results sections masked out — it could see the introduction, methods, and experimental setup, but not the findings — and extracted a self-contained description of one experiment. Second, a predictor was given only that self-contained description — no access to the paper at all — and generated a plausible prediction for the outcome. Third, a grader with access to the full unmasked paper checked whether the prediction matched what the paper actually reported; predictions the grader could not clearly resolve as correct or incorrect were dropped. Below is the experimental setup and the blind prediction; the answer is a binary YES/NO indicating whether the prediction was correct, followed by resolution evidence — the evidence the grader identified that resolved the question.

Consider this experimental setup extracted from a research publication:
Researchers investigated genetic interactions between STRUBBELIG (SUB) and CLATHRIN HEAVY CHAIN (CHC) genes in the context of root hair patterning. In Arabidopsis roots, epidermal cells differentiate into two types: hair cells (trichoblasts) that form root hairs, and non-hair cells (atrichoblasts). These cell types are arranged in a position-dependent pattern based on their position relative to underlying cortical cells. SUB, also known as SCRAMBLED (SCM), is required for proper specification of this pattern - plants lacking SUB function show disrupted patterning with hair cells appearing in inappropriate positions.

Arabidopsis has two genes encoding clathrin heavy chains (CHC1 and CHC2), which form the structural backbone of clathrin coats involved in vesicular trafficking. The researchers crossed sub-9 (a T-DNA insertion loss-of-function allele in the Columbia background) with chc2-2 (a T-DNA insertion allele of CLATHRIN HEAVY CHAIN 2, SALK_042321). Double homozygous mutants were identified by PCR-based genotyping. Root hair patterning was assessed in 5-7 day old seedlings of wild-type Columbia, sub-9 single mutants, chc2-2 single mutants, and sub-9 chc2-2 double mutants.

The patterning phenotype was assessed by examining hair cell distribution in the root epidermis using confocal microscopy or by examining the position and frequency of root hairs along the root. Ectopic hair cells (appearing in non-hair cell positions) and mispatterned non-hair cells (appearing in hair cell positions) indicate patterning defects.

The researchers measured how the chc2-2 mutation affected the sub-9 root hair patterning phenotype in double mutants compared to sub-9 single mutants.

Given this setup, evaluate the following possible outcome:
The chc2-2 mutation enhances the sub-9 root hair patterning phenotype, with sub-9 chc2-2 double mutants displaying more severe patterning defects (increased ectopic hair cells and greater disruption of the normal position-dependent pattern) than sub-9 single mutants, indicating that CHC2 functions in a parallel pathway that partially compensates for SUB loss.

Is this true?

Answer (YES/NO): NO